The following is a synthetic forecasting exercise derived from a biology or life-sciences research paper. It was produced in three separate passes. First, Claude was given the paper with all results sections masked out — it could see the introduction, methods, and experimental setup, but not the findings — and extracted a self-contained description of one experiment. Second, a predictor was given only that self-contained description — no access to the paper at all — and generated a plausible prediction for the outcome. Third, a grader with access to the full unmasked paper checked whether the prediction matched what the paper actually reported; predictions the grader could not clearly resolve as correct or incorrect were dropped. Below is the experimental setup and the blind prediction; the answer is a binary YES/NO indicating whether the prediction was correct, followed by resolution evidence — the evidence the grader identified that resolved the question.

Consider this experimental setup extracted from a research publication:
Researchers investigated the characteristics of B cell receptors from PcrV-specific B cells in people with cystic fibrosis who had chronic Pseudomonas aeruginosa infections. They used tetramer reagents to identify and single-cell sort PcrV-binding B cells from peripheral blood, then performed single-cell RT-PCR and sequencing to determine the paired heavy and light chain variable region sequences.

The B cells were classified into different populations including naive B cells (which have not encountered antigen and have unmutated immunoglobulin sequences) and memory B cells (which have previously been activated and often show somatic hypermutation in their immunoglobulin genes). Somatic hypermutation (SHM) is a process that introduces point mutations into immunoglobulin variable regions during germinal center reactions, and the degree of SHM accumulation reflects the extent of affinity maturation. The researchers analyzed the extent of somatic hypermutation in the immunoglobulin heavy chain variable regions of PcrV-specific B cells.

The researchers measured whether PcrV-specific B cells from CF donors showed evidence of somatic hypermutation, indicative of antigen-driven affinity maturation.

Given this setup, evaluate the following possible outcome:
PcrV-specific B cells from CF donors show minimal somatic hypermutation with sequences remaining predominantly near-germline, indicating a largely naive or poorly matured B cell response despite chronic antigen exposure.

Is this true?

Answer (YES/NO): YES